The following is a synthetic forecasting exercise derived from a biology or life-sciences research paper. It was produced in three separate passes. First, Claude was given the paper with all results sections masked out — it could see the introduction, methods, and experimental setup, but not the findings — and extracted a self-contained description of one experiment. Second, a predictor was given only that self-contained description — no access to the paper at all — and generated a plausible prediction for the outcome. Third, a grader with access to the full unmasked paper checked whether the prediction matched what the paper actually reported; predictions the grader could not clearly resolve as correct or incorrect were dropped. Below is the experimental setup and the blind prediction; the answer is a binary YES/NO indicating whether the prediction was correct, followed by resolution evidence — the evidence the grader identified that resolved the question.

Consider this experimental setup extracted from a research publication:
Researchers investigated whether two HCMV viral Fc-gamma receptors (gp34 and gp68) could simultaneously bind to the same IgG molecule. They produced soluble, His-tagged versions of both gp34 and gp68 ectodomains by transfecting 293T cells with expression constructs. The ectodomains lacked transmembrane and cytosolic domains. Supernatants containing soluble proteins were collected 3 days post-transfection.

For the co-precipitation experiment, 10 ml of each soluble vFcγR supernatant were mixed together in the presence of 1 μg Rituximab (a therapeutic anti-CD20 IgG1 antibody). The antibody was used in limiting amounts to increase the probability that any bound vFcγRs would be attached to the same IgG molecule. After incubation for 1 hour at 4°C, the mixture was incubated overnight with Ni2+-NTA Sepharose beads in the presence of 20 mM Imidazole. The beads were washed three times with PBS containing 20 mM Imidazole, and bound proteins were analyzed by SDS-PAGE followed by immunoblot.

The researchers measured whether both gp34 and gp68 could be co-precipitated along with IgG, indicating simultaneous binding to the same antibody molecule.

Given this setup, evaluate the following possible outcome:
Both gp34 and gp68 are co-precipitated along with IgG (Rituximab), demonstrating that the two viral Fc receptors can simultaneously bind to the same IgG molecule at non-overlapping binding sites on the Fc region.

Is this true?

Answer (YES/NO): YES